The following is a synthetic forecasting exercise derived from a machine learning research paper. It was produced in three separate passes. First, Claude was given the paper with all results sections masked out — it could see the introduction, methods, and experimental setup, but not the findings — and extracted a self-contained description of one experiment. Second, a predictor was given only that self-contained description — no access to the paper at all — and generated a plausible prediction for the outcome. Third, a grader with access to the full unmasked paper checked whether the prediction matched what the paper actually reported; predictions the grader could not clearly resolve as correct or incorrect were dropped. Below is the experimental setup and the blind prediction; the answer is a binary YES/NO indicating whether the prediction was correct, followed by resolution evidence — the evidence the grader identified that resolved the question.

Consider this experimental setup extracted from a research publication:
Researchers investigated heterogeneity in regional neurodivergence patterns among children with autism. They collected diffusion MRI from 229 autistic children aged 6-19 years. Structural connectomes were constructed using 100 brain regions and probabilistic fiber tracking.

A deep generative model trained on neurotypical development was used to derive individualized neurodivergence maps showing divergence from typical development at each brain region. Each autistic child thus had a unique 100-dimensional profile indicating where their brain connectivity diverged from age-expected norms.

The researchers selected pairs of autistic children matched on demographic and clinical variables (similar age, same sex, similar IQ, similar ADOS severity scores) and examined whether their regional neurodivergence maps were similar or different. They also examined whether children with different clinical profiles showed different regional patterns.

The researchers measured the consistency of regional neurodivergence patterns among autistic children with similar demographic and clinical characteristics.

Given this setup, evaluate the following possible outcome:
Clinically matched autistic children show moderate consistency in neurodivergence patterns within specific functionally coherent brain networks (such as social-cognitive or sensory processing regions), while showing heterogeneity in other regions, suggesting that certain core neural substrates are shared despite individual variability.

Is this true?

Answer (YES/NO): NO